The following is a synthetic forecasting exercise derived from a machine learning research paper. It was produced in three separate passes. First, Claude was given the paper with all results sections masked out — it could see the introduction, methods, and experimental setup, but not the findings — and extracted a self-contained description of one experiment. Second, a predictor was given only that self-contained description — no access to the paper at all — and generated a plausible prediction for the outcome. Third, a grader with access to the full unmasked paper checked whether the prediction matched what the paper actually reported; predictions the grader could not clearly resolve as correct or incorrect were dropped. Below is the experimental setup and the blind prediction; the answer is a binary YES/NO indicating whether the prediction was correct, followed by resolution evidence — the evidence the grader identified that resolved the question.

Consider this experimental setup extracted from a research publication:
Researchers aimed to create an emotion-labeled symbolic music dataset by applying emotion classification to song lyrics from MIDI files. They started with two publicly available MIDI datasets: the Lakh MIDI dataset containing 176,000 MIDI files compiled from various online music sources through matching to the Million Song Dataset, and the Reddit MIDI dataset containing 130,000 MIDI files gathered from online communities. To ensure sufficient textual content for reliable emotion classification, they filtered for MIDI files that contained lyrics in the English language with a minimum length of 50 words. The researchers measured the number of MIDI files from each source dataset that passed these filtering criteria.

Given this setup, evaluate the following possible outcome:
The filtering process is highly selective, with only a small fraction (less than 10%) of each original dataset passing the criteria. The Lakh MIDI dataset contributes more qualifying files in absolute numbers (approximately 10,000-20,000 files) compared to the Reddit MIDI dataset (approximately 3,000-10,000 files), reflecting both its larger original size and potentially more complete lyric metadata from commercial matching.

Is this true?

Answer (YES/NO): NO